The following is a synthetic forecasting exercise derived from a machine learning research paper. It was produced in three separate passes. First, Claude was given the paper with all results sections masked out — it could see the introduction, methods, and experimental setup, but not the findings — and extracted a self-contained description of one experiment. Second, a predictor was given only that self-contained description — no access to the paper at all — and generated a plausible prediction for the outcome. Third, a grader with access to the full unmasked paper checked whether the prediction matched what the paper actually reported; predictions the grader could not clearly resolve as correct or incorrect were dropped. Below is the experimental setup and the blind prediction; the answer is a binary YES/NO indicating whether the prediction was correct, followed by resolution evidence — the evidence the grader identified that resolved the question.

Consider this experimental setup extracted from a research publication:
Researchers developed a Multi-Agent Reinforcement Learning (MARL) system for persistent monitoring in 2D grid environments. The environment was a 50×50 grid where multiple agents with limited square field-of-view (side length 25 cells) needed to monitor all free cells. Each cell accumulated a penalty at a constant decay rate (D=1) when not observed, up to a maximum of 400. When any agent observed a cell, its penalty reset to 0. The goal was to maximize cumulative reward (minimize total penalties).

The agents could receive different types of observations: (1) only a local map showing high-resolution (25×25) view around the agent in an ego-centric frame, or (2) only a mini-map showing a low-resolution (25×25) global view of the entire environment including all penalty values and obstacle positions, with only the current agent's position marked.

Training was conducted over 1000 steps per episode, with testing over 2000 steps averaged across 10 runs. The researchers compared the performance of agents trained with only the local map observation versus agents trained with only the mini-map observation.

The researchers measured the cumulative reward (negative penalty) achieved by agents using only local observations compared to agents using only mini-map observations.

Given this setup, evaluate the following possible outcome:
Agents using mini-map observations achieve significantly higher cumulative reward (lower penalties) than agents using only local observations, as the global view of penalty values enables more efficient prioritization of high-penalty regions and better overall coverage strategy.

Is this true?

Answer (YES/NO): NO